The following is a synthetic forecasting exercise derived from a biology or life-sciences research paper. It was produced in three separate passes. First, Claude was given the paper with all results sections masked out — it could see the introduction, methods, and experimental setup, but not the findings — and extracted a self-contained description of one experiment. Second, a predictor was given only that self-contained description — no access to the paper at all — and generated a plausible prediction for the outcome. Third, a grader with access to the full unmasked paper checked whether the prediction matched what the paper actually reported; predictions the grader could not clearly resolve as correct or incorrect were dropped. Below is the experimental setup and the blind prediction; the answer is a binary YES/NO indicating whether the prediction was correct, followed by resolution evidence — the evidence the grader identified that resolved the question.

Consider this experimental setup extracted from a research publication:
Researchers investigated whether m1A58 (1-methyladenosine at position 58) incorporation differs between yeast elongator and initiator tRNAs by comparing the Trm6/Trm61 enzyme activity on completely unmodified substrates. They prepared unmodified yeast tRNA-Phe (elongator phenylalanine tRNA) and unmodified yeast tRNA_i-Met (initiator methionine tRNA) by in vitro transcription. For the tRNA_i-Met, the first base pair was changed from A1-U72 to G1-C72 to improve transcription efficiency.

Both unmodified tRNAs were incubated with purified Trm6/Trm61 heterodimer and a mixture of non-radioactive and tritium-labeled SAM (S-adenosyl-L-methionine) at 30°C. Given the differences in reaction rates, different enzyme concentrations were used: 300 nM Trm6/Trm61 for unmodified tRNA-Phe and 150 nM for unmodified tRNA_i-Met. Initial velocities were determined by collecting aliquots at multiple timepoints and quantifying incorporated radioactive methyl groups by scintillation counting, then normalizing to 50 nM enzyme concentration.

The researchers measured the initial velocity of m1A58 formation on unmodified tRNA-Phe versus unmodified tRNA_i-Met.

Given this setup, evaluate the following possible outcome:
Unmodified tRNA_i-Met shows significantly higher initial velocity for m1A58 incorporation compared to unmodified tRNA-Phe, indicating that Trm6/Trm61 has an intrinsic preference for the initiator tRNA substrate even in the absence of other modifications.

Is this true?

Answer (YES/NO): YES